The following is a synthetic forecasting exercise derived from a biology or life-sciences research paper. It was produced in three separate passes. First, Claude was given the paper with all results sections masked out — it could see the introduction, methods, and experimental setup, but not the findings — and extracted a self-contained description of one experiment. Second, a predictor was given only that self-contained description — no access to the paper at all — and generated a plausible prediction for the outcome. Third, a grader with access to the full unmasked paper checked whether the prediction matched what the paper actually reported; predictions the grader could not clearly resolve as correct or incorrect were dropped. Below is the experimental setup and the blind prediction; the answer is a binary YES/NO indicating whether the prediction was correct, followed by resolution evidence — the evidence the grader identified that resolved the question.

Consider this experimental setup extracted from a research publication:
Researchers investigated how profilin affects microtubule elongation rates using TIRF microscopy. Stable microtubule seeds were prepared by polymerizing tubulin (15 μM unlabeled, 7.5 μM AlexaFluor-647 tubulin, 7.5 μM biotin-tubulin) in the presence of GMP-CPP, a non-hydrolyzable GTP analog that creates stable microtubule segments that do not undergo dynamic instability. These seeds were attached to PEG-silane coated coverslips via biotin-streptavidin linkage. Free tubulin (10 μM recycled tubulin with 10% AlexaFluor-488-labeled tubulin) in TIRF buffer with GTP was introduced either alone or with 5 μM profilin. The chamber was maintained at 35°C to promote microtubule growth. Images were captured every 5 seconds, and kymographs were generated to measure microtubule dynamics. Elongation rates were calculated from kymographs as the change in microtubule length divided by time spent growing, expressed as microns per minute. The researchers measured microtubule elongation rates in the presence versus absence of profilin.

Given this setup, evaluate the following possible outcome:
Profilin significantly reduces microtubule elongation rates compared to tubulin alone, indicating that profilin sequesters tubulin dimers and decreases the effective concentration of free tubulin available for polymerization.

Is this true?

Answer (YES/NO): NO